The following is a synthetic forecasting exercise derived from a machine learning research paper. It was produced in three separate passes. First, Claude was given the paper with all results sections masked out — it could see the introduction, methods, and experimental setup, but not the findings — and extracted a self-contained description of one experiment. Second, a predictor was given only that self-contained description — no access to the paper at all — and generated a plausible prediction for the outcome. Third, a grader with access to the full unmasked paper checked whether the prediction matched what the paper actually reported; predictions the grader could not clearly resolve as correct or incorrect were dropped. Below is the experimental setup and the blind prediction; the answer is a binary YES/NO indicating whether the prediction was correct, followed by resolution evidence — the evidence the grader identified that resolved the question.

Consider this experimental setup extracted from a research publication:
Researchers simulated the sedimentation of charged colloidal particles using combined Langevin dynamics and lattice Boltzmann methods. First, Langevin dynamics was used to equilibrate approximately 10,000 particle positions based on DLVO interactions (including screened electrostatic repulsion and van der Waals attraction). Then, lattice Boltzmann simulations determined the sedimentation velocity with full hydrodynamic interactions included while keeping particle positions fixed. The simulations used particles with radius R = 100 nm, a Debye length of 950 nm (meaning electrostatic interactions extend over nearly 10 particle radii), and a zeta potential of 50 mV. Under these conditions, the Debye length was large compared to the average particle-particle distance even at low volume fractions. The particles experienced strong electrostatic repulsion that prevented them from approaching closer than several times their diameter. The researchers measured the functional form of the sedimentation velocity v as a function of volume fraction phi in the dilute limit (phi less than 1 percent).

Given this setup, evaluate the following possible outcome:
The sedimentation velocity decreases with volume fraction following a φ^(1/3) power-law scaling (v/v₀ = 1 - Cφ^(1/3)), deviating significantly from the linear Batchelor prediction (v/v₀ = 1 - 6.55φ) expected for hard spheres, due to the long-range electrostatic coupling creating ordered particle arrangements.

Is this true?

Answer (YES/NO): YES